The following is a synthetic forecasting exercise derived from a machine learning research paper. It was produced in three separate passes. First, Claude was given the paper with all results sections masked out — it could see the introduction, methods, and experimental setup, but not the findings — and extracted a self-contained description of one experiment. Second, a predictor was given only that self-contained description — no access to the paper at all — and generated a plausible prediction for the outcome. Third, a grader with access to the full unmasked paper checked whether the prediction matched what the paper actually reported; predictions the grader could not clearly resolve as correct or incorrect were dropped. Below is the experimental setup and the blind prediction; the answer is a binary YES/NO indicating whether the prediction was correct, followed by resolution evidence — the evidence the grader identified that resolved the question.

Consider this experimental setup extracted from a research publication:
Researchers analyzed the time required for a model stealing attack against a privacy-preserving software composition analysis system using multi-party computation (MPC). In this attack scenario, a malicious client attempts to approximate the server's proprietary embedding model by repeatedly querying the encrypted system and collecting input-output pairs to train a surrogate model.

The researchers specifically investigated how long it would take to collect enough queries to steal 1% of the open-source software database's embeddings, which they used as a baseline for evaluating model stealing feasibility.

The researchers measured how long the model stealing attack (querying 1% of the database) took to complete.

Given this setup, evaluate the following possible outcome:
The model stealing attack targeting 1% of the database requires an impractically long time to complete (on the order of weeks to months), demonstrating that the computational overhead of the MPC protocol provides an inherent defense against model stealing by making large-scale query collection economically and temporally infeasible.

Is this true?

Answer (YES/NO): NO